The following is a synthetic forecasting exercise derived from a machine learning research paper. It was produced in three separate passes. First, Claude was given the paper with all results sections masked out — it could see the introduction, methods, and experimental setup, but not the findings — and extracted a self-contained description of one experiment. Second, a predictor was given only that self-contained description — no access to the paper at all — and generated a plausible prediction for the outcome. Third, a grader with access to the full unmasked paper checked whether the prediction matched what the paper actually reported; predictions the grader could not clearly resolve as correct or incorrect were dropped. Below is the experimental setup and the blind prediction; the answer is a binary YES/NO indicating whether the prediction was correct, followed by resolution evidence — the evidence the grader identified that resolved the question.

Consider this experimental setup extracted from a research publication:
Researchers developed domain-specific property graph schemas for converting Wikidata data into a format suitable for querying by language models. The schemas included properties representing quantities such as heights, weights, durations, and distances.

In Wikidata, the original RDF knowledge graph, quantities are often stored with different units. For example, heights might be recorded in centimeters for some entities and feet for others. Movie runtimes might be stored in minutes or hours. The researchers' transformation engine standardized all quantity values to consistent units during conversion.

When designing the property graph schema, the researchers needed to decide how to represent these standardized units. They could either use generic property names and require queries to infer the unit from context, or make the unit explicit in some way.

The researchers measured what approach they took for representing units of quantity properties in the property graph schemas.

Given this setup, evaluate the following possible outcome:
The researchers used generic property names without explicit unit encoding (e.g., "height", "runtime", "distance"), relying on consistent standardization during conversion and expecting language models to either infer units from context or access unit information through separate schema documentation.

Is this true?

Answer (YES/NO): NO